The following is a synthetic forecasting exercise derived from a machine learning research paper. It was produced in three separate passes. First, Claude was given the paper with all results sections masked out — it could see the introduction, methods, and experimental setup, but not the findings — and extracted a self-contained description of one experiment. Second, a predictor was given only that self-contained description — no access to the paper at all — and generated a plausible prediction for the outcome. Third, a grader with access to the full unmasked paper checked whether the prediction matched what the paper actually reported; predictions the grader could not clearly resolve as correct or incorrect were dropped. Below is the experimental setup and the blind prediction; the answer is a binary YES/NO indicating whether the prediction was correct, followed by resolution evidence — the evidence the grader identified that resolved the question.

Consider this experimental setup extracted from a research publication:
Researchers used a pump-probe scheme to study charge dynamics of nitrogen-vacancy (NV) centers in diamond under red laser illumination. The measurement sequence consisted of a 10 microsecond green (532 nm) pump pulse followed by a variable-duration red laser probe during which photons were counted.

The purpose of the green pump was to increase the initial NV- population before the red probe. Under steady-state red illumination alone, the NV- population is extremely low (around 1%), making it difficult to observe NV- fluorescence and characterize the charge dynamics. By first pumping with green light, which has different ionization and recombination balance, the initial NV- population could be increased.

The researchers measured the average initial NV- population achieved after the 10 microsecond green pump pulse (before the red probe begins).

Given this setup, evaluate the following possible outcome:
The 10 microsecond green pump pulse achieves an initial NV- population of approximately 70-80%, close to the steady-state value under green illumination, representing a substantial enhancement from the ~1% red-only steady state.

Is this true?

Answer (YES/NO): YES